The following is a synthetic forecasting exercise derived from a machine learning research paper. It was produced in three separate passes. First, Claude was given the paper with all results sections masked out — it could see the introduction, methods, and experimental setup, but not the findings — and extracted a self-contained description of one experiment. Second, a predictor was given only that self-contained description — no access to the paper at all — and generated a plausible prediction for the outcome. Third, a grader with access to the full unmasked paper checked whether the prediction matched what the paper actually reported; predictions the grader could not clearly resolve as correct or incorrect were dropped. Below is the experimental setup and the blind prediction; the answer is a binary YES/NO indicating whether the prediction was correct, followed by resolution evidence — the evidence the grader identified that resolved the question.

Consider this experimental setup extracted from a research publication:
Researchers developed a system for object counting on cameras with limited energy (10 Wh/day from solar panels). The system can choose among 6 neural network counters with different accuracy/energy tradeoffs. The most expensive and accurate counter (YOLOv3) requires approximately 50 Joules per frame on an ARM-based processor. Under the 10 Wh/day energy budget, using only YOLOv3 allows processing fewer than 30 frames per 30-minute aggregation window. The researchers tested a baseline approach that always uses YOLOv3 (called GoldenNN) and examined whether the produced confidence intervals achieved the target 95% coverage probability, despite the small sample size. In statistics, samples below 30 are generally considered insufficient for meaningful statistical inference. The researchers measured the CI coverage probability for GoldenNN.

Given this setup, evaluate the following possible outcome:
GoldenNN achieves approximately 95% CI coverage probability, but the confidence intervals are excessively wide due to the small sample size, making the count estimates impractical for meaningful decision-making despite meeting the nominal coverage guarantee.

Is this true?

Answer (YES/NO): NO